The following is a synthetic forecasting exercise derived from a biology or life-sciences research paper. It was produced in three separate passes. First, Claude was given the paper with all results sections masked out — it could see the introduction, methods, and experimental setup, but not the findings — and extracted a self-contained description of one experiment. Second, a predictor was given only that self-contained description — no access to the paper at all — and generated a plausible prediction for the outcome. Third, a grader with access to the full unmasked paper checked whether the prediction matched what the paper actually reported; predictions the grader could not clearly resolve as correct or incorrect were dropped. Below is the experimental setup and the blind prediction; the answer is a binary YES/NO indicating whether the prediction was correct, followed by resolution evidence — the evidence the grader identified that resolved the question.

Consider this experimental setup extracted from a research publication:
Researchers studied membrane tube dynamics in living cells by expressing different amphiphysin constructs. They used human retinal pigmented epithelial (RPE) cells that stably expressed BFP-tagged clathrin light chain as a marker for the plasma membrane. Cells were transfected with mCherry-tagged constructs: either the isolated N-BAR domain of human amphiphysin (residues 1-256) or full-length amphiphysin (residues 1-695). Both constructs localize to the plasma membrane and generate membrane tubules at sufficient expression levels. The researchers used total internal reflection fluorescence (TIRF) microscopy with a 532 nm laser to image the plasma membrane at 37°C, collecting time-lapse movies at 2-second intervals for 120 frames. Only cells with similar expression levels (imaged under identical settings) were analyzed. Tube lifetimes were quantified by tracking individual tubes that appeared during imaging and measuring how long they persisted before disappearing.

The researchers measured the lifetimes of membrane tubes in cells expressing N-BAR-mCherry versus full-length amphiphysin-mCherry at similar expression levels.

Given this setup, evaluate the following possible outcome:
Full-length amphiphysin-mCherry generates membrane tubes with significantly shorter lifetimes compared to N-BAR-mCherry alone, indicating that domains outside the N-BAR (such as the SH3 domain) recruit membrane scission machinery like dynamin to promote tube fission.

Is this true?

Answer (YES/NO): NO